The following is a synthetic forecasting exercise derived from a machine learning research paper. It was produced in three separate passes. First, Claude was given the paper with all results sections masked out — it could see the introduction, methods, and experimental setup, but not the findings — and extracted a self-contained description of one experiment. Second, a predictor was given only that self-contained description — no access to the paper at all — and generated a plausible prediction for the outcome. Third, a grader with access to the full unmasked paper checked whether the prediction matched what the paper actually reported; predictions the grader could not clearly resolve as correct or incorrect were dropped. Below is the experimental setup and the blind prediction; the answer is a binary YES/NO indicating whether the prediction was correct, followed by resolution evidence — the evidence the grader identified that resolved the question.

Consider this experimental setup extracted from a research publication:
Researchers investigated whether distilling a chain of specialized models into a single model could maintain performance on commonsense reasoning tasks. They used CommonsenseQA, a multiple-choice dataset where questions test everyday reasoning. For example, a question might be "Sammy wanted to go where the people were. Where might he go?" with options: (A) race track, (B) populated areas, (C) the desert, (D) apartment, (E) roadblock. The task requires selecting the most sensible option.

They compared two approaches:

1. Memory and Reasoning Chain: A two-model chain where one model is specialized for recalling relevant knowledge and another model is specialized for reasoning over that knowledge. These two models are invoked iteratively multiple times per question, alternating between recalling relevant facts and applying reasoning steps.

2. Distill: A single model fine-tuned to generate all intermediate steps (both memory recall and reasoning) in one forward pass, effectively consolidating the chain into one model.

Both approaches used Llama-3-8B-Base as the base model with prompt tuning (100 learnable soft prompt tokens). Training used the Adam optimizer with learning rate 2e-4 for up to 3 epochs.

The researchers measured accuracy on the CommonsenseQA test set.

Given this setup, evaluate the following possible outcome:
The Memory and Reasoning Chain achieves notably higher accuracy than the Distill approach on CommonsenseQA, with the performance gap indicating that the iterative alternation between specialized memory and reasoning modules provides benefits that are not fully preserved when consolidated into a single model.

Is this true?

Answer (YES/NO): YES